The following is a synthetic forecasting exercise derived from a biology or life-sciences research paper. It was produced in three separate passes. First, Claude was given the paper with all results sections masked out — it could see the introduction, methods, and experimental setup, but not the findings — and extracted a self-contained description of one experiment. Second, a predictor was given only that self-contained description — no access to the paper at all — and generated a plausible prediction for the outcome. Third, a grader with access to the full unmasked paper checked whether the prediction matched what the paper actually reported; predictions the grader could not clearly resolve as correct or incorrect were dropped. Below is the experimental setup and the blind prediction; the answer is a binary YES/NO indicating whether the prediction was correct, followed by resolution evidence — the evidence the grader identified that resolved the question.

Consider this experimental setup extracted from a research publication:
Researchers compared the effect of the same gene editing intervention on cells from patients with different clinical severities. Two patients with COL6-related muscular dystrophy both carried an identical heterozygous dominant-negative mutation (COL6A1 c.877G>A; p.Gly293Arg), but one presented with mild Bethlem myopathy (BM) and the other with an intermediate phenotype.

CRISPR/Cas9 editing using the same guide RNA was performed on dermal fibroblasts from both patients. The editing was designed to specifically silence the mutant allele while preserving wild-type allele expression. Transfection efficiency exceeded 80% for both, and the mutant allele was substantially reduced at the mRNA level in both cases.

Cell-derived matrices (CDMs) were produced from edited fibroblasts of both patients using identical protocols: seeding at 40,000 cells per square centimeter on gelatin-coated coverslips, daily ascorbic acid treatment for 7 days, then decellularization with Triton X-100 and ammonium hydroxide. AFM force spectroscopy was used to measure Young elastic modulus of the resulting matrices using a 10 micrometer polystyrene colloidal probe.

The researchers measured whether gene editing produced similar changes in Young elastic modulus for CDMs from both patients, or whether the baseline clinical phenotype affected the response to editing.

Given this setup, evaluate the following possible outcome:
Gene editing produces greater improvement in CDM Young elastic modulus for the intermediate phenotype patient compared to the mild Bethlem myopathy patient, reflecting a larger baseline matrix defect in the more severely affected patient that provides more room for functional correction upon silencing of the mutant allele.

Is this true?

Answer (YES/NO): NO